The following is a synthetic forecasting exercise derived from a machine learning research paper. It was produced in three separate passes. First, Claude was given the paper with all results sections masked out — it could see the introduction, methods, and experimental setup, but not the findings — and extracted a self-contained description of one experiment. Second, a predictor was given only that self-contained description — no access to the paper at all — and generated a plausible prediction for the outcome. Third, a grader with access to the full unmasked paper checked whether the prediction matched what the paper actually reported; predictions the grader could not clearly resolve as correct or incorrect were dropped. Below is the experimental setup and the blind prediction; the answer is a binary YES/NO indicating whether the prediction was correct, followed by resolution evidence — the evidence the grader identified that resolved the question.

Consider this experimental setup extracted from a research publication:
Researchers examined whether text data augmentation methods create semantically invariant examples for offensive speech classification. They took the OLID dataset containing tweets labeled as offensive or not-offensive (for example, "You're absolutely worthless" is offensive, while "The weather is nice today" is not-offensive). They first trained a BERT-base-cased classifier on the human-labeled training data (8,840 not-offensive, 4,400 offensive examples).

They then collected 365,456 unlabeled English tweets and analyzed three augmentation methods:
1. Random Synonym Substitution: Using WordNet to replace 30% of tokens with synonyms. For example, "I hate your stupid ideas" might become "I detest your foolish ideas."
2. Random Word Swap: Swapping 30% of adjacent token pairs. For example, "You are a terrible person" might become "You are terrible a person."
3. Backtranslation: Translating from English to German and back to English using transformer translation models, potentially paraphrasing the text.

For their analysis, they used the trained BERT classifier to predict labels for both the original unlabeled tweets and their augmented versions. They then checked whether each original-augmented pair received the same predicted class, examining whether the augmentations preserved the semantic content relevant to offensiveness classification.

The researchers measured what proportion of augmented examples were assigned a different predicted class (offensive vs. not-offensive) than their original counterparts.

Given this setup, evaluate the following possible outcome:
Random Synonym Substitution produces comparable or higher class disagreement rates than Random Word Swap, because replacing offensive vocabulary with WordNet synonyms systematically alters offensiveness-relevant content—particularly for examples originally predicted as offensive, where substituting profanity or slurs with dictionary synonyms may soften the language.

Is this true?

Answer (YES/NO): YES